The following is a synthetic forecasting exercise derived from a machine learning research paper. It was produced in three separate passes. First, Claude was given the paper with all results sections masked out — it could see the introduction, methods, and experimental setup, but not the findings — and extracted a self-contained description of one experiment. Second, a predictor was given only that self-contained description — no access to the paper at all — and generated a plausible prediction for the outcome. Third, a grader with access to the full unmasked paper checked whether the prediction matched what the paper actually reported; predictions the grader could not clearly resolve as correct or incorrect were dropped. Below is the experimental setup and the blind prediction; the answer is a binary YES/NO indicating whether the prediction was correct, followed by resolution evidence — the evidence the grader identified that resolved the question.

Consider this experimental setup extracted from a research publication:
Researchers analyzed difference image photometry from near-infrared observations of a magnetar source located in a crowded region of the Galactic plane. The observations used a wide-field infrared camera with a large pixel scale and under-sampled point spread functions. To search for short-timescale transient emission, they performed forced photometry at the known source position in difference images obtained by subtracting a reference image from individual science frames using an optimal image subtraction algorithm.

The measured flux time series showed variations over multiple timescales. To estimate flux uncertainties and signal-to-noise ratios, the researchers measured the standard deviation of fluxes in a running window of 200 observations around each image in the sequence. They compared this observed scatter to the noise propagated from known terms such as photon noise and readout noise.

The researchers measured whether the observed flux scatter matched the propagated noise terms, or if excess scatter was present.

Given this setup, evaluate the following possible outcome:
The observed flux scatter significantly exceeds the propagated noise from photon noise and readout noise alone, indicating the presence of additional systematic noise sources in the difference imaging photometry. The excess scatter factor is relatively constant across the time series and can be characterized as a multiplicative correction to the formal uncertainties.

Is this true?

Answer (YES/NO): NO